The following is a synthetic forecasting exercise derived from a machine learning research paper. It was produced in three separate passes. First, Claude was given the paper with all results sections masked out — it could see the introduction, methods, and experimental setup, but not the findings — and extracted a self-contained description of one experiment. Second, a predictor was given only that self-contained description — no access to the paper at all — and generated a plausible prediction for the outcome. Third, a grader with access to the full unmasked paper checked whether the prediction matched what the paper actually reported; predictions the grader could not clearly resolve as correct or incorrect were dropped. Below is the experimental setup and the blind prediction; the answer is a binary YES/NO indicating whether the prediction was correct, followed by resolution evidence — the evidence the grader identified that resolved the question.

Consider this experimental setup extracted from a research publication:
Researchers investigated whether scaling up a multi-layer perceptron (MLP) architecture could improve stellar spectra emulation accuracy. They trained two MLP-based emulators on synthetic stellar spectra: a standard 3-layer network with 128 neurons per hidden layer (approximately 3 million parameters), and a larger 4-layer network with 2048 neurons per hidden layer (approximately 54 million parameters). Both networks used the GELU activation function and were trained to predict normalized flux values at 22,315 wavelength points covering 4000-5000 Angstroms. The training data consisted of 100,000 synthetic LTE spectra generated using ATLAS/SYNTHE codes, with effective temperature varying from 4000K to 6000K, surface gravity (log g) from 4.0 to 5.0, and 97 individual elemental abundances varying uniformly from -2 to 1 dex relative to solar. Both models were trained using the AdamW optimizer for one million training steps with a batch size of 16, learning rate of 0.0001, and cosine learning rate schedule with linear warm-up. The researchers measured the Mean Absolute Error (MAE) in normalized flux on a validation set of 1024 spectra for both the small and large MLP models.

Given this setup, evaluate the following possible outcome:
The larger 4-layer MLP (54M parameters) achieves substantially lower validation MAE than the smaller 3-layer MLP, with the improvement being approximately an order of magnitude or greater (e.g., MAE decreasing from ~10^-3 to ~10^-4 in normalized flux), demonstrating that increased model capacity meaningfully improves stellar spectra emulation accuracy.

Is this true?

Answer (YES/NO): NO